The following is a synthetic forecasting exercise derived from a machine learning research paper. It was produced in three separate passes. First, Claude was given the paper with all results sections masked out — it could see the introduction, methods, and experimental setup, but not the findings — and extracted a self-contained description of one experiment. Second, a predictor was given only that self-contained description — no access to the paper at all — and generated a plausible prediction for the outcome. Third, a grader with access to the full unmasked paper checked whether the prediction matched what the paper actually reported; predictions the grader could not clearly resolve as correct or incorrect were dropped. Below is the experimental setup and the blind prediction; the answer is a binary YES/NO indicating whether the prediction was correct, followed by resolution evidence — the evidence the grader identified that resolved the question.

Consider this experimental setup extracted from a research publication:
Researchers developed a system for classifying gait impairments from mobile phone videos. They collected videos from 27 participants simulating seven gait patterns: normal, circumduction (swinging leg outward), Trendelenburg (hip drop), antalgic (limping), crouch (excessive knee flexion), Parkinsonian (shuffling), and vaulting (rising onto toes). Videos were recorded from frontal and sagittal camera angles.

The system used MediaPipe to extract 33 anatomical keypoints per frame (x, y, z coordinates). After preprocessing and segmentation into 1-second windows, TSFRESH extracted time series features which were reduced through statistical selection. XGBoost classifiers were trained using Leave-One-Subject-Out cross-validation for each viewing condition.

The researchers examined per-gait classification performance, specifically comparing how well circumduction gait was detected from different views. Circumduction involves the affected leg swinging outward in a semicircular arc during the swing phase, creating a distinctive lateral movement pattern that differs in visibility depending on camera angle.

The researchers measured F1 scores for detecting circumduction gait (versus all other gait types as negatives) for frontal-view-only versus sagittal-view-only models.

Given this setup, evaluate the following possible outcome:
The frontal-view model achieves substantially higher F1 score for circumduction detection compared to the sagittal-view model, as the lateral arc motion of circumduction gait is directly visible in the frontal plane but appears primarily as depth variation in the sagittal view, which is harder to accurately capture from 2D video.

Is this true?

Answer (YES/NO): YES